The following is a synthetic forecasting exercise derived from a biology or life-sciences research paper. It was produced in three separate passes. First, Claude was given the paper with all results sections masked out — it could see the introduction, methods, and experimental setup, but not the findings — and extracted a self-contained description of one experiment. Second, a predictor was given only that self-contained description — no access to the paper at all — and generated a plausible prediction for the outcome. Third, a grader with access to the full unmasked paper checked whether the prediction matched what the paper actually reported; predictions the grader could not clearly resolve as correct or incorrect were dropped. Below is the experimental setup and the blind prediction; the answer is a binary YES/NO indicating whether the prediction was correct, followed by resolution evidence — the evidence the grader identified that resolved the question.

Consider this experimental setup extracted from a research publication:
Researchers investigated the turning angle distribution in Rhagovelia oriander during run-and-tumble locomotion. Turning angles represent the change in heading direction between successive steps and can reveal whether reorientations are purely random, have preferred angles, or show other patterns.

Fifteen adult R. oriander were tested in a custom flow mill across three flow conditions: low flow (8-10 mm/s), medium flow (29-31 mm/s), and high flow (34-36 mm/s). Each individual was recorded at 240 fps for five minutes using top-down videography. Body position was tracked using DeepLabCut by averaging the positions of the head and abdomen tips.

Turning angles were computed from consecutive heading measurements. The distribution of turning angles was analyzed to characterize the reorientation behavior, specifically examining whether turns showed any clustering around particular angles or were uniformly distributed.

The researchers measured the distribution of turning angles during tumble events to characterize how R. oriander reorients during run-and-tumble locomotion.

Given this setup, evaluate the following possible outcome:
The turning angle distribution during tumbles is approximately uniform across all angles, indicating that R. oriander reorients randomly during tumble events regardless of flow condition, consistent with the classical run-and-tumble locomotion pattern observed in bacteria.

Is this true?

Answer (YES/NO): NO